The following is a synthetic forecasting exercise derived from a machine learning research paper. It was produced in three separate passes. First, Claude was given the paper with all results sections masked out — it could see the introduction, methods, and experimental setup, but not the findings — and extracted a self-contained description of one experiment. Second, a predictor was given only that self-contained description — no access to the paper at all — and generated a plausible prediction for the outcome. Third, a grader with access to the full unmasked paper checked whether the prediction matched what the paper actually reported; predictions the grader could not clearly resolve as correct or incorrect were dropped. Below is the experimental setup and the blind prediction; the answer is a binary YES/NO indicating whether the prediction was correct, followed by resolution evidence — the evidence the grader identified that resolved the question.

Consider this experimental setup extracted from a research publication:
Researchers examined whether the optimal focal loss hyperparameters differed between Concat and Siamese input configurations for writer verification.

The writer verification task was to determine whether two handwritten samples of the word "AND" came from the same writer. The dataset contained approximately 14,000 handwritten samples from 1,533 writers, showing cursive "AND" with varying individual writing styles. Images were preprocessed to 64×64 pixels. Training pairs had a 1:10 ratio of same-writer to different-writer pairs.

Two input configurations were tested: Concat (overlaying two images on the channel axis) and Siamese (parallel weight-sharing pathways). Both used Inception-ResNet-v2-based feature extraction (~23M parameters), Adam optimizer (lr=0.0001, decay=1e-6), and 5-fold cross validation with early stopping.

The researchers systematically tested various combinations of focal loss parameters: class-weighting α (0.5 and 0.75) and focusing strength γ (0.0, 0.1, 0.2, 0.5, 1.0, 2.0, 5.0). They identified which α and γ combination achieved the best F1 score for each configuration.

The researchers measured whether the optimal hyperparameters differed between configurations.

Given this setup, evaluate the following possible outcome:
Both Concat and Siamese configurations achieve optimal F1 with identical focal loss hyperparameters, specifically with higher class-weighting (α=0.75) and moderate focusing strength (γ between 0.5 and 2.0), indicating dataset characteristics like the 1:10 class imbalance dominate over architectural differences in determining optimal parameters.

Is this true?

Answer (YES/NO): YES